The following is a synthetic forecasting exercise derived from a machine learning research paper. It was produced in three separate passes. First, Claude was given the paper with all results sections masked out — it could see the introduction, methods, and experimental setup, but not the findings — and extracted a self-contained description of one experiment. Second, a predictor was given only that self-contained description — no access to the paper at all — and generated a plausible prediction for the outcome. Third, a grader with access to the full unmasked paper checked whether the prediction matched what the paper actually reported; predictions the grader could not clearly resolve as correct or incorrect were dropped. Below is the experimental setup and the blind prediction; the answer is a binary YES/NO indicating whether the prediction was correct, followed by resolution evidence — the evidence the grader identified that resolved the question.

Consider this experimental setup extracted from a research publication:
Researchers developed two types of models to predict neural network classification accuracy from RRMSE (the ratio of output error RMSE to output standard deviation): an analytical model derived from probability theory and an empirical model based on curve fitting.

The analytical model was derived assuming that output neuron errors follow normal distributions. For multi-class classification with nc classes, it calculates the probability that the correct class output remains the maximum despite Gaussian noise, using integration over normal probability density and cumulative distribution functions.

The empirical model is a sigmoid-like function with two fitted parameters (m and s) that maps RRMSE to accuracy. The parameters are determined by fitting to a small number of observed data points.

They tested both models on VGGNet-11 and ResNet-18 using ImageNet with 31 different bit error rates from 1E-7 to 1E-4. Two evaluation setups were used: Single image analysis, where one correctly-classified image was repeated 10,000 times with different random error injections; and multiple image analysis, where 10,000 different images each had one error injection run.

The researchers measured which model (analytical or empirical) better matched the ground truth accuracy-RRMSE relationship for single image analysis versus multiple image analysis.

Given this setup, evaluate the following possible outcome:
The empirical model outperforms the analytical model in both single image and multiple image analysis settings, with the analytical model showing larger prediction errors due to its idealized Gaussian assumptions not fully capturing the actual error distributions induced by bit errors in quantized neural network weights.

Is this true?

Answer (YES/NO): NO